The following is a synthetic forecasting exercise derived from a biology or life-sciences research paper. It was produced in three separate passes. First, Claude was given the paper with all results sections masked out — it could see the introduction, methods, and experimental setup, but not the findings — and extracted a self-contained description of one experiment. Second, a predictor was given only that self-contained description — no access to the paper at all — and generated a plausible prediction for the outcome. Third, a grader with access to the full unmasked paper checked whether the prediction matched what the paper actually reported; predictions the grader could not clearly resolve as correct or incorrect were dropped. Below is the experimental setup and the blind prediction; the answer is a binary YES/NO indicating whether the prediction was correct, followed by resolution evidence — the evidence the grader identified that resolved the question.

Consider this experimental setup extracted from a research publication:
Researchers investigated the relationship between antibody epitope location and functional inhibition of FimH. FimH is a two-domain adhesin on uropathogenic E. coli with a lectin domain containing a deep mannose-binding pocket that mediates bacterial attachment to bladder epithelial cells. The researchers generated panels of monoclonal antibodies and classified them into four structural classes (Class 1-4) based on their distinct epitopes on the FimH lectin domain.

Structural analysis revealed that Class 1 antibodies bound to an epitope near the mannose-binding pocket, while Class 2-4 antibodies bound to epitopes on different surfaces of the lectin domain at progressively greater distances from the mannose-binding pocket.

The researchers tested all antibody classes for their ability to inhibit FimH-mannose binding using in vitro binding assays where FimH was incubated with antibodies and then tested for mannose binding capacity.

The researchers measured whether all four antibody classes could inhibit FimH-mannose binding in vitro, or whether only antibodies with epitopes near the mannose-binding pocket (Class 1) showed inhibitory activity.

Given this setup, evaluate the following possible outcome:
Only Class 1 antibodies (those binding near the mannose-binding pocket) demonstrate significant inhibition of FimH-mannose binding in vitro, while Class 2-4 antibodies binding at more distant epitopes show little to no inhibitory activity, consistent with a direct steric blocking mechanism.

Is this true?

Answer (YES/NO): NO